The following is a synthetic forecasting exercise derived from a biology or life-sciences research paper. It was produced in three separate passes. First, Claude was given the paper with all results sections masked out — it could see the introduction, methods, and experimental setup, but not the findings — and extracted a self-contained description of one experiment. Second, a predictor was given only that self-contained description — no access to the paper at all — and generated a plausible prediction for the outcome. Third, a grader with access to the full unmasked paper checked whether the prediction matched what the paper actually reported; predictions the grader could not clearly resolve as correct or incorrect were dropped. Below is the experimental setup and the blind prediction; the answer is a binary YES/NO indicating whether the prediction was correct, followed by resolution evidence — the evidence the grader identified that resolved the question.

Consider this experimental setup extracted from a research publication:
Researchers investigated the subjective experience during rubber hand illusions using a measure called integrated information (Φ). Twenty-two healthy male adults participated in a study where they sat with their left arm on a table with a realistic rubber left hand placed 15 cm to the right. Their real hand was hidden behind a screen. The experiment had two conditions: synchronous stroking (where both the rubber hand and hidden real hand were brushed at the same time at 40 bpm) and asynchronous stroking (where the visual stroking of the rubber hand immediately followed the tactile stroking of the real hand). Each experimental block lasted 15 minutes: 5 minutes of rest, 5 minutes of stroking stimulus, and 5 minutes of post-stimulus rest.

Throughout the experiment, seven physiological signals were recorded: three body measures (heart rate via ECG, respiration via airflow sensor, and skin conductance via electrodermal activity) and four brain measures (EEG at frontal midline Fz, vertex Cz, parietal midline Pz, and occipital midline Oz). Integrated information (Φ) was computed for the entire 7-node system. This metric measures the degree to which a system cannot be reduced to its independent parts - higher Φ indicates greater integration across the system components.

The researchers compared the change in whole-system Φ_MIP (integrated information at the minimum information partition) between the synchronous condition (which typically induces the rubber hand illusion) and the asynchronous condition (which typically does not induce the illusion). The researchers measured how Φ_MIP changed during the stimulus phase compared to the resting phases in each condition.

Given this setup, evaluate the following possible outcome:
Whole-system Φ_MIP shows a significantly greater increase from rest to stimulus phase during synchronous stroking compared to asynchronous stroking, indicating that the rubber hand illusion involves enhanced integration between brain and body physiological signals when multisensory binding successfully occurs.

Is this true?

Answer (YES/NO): NO